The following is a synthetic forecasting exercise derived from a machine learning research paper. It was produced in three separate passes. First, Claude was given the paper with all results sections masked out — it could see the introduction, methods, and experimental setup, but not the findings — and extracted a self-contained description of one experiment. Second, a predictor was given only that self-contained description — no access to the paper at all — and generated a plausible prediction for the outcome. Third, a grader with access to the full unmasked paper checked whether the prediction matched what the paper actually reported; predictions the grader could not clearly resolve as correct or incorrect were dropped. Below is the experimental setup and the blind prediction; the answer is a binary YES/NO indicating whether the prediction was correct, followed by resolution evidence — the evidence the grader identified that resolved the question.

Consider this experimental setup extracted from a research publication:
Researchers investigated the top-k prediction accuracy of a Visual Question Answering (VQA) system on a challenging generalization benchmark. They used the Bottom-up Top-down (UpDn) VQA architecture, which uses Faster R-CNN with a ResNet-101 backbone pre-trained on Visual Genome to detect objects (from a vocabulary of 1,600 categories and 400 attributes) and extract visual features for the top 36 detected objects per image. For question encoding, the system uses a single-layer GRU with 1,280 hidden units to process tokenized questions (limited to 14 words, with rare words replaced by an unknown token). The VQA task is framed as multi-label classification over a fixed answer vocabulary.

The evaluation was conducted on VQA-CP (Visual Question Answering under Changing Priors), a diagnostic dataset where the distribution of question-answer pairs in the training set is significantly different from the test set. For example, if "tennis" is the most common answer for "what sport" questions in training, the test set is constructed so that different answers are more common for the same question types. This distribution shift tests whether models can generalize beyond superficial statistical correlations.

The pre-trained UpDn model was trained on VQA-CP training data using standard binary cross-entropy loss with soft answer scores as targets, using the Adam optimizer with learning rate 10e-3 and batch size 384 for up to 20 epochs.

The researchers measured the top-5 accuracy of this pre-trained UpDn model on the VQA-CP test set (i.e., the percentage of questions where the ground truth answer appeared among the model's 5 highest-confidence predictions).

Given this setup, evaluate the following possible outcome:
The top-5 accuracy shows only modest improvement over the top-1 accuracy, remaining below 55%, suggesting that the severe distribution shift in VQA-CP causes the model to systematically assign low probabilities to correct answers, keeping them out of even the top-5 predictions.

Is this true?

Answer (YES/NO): NO